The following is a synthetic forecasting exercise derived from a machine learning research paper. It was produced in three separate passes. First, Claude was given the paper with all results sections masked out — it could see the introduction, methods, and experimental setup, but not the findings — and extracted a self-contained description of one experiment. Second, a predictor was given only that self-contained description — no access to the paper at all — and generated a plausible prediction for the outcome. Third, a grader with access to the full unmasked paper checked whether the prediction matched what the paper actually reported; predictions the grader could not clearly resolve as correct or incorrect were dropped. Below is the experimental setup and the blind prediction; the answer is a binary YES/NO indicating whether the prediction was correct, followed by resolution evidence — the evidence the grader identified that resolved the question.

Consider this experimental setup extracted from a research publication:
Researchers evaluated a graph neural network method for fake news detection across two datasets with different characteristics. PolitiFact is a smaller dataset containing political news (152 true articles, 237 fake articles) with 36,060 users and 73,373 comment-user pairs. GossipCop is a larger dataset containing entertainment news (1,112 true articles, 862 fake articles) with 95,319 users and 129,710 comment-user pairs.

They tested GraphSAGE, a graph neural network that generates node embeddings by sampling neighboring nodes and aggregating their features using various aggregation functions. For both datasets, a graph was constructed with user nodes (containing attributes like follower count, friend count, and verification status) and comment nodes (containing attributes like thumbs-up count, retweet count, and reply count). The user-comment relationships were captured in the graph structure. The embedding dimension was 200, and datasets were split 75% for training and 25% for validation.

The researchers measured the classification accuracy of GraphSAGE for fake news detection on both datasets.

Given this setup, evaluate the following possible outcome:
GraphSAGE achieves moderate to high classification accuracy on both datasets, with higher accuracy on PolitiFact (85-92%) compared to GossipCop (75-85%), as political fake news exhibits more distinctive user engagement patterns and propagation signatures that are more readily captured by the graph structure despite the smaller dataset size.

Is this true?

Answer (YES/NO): NO